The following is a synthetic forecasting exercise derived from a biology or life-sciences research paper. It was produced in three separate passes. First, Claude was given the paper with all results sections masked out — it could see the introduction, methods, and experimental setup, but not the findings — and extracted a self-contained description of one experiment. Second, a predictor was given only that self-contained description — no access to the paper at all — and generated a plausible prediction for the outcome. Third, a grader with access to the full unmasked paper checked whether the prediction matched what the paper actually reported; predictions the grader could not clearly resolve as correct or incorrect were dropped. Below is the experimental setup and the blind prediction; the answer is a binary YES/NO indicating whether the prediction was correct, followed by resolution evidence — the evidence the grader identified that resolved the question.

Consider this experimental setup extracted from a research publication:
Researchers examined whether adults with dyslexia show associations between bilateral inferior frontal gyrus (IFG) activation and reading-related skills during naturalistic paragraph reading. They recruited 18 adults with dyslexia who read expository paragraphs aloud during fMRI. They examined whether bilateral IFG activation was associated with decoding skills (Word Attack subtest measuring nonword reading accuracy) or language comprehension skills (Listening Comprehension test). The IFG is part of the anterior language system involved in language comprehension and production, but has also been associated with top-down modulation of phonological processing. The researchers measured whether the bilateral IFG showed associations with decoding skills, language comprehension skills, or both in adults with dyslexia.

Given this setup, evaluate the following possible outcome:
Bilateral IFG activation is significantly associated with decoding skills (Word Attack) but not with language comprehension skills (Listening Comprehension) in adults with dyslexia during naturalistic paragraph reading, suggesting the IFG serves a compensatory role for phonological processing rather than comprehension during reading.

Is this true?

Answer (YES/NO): NO